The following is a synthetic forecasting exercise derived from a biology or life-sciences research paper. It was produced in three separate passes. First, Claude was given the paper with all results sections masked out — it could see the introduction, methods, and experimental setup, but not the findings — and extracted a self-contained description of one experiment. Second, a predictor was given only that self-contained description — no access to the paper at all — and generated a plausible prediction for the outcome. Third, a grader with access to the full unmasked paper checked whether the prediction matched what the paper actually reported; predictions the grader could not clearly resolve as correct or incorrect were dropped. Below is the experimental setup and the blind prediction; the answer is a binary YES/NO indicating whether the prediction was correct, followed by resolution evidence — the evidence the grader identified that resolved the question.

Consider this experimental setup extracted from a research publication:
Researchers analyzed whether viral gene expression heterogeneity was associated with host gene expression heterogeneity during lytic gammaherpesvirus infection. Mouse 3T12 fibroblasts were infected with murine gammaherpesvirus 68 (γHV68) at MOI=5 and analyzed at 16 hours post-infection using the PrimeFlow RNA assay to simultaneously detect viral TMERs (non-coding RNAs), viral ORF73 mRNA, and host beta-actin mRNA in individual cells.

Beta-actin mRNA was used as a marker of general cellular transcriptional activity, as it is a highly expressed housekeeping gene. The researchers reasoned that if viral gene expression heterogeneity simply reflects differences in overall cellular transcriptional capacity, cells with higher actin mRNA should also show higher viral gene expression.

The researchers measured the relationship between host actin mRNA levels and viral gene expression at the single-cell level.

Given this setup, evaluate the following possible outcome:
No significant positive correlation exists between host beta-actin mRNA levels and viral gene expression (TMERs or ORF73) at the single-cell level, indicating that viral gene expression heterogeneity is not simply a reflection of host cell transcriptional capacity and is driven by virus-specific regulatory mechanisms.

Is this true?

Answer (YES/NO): YES